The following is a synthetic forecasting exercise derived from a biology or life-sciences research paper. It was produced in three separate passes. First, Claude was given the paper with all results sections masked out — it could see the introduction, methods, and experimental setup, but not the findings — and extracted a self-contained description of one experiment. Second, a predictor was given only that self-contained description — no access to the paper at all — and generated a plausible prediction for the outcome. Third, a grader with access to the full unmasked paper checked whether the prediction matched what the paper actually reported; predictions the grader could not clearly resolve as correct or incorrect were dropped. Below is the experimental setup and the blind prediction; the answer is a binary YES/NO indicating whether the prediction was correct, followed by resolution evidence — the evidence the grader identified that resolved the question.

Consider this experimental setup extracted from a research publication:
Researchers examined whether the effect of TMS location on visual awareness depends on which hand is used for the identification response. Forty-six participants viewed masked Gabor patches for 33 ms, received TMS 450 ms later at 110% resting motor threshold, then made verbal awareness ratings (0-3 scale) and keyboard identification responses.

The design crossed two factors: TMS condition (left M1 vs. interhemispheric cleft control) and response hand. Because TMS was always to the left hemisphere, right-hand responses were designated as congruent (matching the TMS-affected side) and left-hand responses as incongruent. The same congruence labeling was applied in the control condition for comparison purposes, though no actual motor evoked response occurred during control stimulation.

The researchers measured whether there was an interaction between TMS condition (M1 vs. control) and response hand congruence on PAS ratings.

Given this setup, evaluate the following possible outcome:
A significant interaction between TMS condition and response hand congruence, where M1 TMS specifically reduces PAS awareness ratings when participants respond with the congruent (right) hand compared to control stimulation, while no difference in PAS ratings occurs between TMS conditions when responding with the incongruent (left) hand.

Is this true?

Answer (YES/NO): NO